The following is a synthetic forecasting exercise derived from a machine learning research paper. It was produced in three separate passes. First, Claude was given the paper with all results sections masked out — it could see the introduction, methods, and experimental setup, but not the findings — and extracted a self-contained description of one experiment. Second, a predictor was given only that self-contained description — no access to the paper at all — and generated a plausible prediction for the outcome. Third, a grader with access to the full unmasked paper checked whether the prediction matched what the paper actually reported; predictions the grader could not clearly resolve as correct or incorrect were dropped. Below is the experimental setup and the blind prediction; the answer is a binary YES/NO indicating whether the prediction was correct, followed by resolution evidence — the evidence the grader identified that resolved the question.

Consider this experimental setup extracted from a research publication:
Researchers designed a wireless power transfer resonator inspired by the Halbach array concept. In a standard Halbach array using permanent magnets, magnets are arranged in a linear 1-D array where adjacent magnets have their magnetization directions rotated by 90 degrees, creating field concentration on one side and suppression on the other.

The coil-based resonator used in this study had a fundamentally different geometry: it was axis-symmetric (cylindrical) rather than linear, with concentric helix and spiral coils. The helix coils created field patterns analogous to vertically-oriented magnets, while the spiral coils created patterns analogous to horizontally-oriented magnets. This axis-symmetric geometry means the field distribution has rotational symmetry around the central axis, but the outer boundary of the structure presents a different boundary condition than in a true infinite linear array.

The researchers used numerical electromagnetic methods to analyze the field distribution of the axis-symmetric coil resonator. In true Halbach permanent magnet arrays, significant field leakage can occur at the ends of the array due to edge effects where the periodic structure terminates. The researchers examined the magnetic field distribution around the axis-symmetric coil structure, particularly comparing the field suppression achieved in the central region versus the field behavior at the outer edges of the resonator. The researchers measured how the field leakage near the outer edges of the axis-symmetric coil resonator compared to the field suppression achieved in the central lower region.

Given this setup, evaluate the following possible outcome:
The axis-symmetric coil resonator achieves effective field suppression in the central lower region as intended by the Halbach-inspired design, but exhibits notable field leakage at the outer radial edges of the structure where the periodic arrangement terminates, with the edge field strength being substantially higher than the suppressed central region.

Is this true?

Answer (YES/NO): YES